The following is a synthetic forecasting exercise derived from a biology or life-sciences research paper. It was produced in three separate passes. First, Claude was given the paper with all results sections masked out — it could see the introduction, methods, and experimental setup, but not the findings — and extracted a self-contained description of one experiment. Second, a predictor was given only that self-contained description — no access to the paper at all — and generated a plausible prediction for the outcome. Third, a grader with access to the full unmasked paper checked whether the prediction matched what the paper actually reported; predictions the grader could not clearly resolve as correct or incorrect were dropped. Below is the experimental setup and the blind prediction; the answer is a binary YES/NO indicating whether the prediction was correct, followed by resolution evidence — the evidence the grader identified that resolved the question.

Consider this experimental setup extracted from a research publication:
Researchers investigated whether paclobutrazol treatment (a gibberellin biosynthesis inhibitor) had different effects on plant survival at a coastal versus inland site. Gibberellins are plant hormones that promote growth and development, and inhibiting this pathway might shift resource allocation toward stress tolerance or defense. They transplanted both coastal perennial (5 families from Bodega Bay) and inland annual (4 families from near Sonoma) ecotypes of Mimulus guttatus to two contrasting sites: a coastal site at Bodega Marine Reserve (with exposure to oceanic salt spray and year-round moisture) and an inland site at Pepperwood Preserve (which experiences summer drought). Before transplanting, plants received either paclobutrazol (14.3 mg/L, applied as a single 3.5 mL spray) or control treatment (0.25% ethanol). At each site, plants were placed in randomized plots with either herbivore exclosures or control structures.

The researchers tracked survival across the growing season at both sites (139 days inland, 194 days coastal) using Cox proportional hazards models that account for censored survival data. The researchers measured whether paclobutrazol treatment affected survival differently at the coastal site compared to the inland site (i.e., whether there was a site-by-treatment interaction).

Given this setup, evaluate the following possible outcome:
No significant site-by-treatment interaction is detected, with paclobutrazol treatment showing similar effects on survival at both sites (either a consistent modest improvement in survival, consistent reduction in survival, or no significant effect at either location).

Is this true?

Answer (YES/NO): YES